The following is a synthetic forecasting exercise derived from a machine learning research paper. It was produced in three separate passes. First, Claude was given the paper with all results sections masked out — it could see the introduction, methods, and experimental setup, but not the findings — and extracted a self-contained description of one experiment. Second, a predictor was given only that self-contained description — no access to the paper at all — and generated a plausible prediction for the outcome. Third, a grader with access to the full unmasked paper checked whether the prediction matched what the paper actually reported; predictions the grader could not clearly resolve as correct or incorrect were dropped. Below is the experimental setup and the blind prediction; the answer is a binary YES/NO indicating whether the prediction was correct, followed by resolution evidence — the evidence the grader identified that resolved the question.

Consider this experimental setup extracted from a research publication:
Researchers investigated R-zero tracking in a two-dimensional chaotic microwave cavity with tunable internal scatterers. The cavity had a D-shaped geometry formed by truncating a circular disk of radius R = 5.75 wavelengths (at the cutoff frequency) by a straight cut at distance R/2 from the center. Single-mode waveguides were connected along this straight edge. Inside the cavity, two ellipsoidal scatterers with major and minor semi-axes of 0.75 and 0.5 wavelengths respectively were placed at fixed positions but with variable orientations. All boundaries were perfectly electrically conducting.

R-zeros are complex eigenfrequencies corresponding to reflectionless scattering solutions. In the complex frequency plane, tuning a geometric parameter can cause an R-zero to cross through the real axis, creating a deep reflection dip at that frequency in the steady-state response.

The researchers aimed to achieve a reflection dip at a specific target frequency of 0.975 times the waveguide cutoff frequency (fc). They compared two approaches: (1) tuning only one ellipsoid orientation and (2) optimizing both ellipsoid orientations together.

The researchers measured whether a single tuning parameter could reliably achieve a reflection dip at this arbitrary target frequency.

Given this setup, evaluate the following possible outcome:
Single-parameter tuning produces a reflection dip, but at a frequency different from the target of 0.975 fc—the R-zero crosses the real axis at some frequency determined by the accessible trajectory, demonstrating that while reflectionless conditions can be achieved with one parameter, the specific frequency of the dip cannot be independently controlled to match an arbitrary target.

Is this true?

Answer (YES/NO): YES